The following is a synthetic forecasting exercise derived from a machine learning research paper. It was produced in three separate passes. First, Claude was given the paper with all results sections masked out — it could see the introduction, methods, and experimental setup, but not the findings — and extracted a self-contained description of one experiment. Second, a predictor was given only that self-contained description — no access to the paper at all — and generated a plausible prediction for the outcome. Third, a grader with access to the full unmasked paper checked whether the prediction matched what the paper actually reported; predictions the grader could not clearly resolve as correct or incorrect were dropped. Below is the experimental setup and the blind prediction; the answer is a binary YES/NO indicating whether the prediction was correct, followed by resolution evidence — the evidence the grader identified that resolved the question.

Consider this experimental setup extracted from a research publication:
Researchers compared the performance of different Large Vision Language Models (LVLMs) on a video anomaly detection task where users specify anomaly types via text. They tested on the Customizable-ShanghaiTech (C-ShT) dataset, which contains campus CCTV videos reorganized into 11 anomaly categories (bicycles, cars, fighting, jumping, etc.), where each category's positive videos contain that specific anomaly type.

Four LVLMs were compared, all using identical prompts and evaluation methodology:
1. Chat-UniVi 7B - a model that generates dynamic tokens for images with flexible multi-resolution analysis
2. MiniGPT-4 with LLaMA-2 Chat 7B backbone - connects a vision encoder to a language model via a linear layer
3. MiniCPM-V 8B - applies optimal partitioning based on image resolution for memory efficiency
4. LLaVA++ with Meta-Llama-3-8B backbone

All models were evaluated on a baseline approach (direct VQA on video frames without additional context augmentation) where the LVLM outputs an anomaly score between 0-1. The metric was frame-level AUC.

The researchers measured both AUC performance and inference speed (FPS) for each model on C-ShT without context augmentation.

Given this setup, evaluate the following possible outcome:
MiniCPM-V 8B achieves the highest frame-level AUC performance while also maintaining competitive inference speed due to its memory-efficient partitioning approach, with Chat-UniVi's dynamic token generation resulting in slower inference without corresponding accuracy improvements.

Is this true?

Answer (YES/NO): NO